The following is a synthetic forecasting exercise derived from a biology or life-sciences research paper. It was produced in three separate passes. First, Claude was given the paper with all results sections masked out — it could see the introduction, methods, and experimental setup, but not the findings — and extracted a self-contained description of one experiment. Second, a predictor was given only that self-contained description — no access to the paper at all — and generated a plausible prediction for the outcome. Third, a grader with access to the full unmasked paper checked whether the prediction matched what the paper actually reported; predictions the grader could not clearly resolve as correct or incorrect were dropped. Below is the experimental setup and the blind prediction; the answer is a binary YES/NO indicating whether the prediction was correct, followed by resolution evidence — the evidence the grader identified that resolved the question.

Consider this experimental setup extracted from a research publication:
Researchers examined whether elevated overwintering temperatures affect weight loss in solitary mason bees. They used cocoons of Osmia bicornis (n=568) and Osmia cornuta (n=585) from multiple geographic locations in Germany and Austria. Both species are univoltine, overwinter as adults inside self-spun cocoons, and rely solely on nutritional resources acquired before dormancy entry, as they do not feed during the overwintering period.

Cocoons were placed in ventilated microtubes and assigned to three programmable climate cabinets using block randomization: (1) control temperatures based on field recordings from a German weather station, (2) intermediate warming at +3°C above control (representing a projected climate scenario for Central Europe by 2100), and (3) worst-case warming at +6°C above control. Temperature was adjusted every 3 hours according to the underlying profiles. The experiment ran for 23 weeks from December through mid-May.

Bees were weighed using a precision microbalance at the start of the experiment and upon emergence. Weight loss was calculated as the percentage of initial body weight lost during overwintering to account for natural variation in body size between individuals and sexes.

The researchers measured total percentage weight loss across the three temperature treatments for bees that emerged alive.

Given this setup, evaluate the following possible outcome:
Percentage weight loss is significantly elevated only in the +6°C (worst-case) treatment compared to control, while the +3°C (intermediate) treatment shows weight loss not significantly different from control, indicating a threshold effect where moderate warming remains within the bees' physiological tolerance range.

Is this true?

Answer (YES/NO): NO